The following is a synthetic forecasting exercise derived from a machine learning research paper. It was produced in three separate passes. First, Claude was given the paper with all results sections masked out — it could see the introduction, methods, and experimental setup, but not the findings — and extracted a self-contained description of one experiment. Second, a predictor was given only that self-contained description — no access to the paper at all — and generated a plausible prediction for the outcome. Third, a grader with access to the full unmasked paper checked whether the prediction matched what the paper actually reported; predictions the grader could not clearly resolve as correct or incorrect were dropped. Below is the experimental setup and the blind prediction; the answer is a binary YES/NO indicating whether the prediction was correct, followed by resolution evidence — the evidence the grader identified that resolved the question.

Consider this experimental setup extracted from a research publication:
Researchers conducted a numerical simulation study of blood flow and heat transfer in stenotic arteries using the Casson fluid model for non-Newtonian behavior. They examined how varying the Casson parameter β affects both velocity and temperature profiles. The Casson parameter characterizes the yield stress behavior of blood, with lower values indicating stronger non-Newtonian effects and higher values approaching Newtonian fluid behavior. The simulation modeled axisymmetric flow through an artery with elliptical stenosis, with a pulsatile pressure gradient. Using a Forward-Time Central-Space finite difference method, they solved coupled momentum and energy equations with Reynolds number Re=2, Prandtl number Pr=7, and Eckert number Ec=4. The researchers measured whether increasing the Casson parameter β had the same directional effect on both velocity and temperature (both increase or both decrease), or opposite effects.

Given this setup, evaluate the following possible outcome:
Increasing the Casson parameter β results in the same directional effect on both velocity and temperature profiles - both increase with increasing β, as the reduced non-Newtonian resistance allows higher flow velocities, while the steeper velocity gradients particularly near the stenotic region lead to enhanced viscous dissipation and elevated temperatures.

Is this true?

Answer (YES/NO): NO